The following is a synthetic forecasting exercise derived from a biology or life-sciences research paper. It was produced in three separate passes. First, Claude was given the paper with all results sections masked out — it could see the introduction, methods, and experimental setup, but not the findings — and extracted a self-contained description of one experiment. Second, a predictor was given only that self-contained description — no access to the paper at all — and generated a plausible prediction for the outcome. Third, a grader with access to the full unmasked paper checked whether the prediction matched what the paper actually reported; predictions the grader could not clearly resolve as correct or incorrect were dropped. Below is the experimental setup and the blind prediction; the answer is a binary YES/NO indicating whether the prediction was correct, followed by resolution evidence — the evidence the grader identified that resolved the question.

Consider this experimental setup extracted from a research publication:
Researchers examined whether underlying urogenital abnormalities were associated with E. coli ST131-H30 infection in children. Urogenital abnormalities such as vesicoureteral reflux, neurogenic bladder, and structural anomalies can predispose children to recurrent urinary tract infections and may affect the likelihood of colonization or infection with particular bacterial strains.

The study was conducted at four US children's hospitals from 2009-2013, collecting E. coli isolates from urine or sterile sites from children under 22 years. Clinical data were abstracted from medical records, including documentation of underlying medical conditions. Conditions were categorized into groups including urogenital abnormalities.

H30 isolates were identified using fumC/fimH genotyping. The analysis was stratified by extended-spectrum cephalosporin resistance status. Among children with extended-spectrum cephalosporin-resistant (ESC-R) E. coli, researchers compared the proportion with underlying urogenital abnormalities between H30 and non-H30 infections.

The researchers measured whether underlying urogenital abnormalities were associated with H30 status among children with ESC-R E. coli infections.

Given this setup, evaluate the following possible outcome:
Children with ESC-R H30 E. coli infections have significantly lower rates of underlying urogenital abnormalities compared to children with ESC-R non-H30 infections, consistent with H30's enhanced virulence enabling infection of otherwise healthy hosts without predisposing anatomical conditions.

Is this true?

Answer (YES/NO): NO